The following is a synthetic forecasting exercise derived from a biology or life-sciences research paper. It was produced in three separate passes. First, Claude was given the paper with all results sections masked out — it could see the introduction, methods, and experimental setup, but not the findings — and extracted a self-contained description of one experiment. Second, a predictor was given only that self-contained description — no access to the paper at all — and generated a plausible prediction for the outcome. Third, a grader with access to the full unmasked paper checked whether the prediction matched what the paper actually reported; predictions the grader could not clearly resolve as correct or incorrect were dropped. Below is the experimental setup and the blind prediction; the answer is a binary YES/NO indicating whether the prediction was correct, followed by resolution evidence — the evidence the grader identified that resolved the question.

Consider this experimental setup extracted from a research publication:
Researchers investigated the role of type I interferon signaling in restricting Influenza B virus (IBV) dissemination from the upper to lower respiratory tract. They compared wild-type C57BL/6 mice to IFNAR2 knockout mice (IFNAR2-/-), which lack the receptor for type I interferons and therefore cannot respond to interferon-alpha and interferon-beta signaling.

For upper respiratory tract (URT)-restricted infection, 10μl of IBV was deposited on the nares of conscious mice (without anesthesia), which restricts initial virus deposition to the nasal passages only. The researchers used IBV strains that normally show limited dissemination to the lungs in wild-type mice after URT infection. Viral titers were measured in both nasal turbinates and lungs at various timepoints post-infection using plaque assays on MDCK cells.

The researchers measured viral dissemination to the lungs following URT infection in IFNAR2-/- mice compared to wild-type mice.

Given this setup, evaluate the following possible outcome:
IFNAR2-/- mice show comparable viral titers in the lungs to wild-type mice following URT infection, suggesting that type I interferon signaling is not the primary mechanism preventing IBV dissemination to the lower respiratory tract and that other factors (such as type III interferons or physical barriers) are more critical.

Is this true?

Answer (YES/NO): NO